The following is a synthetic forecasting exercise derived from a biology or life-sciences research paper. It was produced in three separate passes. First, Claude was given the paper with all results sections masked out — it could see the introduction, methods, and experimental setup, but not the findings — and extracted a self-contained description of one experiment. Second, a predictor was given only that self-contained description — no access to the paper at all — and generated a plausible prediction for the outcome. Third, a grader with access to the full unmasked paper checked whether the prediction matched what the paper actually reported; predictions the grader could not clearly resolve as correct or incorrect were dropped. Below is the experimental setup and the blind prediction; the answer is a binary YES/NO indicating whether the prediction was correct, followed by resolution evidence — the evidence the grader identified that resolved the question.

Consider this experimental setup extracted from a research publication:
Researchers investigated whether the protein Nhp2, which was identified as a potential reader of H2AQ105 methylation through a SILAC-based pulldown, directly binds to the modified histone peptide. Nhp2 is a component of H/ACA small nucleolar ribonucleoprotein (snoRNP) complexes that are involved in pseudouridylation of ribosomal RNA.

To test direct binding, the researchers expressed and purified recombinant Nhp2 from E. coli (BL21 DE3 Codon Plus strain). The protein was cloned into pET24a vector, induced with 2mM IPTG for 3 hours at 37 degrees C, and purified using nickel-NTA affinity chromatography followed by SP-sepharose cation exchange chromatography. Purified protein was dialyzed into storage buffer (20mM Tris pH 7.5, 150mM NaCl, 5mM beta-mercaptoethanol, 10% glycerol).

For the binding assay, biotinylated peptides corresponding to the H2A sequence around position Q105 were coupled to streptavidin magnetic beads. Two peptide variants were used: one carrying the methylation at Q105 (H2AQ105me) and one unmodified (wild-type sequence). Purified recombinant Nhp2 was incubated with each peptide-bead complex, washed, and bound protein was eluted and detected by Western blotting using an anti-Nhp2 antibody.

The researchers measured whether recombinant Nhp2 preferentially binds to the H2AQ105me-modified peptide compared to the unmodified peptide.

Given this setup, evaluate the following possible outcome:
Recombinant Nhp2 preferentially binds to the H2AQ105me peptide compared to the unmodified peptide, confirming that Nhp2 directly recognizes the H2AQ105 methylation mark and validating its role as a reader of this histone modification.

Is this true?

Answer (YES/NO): YES